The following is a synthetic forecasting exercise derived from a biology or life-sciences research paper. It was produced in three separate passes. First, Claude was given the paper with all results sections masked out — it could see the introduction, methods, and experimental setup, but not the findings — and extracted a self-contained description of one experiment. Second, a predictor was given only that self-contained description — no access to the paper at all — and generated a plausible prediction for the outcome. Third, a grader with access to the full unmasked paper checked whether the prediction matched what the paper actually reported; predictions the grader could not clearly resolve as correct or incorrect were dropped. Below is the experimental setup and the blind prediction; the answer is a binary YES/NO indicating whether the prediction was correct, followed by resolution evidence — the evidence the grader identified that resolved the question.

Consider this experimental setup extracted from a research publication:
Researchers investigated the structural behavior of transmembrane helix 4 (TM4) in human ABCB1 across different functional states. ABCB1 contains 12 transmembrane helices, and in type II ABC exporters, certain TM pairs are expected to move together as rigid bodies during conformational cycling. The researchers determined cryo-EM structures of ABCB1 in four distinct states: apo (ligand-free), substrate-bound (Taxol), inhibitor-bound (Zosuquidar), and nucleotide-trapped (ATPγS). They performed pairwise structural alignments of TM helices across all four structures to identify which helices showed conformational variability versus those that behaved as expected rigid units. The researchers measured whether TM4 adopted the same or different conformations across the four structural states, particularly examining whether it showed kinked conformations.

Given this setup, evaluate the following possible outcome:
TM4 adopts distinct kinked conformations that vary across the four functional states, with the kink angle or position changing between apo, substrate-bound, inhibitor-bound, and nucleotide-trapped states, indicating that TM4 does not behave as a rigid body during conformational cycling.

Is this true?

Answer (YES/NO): YES